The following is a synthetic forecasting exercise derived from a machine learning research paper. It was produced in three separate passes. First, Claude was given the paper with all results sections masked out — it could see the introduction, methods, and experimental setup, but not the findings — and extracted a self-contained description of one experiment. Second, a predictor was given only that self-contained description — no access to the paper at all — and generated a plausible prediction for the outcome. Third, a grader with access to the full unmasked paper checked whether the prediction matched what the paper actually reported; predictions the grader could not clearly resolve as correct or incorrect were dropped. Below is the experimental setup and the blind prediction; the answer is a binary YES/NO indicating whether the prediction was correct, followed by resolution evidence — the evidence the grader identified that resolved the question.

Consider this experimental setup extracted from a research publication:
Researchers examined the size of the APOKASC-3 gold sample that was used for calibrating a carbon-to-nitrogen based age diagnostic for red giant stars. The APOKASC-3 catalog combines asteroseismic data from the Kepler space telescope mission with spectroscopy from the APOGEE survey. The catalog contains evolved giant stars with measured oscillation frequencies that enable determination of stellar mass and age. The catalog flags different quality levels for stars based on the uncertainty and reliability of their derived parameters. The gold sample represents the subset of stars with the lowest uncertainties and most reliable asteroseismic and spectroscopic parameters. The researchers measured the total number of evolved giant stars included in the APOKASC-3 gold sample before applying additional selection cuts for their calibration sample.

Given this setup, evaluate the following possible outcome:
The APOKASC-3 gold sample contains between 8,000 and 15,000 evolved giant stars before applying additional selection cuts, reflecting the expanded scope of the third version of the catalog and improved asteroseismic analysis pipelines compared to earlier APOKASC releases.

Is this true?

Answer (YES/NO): YES